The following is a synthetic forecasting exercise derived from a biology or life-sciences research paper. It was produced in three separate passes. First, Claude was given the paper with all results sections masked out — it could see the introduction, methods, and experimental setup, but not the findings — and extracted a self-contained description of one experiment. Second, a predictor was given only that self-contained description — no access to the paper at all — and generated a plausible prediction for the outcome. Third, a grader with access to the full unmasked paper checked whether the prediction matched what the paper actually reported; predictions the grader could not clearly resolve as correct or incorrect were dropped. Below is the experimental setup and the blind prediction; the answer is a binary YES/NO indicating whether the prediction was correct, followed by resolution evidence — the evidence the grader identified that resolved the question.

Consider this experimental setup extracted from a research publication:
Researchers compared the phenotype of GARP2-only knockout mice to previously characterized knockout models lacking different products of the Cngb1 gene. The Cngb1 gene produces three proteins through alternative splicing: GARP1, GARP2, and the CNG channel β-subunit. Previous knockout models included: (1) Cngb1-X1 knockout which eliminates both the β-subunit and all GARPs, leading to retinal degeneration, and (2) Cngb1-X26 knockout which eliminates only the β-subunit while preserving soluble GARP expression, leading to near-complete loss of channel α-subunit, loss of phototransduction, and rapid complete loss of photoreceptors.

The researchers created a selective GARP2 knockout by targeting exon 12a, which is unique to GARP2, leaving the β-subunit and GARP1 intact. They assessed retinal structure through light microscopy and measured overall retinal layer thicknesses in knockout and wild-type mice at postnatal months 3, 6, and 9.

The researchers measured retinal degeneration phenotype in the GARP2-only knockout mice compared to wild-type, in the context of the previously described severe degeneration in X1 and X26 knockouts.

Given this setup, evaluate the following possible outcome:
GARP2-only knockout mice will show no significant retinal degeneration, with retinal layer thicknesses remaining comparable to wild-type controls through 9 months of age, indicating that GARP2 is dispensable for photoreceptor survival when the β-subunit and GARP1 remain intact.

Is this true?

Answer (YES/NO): YES